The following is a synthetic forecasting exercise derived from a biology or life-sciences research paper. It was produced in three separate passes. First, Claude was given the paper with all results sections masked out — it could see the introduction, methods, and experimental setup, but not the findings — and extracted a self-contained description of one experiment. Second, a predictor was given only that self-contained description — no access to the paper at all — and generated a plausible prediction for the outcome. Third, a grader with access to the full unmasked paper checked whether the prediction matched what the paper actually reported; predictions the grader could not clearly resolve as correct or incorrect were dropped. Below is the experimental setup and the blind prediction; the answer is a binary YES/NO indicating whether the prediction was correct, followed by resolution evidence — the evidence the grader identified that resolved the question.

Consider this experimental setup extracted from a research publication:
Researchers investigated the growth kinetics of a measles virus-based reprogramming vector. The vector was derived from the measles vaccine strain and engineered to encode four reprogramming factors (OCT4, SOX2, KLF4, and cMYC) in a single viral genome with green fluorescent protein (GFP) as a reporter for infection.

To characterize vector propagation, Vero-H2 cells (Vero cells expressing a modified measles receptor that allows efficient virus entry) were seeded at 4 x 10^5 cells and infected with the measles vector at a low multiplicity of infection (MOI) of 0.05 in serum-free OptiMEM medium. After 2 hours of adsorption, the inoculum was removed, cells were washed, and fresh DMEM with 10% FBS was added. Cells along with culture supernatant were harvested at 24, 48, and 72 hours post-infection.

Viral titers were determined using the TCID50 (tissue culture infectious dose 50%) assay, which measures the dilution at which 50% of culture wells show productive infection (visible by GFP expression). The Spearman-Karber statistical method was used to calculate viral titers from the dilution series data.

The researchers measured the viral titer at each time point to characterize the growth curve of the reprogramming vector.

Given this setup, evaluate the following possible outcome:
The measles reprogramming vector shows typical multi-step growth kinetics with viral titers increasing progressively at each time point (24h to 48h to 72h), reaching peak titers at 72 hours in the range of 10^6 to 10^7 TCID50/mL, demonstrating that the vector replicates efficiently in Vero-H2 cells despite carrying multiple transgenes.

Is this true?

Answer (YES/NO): NO